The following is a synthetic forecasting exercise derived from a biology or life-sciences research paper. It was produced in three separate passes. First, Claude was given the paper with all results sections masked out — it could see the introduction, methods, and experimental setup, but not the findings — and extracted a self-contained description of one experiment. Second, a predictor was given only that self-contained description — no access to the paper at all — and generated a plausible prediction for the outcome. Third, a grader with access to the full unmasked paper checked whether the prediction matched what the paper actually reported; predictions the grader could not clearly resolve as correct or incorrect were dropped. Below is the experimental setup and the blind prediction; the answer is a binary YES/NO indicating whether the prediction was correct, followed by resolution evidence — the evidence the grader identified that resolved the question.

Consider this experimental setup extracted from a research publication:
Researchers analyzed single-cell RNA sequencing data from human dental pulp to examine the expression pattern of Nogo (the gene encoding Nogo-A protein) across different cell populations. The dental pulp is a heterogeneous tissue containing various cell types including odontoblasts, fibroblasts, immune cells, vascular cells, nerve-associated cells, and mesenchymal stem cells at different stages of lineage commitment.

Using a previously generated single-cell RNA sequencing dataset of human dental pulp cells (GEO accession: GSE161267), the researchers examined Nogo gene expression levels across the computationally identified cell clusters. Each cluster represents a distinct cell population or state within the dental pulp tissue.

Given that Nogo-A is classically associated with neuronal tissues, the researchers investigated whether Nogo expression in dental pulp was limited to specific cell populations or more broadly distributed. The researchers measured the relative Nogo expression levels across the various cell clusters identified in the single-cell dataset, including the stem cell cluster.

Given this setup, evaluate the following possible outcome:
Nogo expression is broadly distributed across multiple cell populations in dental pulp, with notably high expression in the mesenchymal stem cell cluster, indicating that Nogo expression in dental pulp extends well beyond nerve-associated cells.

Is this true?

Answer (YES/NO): YES